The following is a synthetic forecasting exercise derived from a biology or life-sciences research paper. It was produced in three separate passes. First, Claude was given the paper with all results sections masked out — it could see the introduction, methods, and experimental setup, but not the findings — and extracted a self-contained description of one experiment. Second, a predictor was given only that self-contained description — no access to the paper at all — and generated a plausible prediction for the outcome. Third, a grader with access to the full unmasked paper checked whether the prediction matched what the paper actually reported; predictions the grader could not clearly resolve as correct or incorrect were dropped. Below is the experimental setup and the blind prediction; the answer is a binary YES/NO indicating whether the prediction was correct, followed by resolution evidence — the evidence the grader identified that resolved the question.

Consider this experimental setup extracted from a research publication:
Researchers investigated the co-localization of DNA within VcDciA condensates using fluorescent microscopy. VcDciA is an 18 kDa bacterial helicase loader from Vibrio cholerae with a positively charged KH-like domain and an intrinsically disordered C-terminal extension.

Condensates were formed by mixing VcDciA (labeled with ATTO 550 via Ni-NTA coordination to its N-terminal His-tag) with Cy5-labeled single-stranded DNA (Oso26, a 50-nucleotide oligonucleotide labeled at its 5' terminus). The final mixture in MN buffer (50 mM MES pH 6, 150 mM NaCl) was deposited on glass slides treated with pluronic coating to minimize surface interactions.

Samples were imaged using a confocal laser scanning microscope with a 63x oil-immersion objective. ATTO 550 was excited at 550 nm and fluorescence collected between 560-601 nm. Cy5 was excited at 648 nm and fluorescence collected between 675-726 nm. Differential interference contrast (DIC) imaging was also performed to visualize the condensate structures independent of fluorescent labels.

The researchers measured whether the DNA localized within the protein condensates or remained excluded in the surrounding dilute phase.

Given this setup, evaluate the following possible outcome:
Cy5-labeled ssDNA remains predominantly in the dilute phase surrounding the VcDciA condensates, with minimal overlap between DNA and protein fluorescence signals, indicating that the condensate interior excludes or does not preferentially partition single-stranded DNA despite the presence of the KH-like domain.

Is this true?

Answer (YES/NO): NO